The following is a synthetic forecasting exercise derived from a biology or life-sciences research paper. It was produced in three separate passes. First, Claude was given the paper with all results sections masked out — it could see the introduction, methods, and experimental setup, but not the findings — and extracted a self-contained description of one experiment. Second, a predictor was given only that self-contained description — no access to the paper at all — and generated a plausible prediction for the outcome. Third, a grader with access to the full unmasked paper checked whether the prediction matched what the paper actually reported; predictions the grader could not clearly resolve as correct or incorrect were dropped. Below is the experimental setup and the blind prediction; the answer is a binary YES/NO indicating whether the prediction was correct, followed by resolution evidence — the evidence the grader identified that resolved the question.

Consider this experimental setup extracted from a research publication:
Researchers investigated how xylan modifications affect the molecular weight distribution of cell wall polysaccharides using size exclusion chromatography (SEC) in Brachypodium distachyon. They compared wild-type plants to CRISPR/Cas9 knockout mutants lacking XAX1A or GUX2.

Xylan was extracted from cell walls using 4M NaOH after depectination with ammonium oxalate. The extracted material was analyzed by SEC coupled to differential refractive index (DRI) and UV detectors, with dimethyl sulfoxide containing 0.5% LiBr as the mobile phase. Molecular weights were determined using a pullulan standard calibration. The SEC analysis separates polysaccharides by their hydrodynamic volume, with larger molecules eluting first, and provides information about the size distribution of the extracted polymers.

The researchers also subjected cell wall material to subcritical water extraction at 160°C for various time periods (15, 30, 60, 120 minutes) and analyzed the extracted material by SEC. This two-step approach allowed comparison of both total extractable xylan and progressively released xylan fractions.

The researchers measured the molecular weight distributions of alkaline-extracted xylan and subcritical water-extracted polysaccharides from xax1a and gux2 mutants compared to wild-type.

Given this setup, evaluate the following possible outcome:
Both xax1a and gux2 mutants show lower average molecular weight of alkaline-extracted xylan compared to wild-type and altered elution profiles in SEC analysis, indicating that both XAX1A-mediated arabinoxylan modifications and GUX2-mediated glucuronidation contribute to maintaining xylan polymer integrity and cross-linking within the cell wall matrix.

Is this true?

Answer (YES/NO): NO